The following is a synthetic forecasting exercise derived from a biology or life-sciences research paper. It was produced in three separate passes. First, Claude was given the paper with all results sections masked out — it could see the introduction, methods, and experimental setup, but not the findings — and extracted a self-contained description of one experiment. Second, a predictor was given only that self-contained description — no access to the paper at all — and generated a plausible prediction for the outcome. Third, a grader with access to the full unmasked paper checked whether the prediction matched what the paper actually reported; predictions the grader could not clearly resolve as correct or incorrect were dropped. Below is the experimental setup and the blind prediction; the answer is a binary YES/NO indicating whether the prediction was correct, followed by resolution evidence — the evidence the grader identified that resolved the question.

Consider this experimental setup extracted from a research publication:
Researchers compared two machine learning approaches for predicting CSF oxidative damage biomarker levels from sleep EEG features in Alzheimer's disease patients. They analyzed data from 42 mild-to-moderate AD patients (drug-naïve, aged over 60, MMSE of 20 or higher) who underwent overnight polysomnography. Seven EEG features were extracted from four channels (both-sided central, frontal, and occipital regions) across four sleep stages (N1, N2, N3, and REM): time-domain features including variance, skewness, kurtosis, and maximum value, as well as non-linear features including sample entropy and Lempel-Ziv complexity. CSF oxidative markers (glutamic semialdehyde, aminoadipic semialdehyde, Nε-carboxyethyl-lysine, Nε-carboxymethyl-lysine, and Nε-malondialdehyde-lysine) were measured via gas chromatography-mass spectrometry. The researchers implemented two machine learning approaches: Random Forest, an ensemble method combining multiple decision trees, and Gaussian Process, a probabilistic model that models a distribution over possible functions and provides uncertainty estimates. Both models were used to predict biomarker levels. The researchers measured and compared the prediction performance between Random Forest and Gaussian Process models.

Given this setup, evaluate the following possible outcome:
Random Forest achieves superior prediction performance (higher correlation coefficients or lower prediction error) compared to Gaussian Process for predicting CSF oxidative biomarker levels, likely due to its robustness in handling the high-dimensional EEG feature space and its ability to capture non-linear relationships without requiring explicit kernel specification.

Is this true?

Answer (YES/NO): YES